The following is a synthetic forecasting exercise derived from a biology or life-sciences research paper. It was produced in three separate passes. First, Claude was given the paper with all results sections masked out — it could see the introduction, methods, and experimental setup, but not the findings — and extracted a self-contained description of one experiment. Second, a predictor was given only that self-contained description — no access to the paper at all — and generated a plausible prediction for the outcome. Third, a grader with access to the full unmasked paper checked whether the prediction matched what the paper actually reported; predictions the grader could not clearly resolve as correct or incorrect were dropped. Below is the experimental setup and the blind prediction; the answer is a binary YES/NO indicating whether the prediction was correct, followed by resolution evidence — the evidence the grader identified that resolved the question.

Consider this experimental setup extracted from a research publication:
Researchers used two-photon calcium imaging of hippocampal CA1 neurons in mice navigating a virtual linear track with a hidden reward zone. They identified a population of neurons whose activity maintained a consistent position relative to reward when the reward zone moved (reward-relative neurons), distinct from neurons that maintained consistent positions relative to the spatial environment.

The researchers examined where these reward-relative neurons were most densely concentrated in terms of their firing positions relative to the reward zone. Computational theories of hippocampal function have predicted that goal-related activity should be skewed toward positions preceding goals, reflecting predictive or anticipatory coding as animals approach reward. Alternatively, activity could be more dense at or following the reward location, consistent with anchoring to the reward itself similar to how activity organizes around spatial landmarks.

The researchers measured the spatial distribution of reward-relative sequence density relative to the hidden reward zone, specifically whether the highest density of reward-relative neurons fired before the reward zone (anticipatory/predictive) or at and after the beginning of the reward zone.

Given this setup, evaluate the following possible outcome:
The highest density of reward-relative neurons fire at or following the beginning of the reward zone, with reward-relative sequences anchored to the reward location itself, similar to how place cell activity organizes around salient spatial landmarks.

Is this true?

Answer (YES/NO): YES